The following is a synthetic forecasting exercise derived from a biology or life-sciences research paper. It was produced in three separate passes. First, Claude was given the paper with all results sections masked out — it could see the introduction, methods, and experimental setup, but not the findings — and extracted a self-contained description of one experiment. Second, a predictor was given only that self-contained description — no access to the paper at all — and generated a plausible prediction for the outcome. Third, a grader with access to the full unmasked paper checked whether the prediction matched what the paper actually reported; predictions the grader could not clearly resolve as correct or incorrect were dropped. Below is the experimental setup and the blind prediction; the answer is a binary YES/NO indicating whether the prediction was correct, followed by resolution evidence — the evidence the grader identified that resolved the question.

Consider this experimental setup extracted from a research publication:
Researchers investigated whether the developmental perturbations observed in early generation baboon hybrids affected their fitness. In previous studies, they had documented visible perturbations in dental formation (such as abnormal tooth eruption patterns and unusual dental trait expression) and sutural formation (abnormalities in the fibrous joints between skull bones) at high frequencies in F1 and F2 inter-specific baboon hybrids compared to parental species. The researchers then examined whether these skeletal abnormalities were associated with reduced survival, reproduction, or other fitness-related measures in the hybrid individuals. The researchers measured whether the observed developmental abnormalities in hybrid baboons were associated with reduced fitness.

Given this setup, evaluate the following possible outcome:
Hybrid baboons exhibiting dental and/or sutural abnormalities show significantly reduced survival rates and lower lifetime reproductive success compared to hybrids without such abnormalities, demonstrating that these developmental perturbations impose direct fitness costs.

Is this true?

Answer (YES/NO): NO